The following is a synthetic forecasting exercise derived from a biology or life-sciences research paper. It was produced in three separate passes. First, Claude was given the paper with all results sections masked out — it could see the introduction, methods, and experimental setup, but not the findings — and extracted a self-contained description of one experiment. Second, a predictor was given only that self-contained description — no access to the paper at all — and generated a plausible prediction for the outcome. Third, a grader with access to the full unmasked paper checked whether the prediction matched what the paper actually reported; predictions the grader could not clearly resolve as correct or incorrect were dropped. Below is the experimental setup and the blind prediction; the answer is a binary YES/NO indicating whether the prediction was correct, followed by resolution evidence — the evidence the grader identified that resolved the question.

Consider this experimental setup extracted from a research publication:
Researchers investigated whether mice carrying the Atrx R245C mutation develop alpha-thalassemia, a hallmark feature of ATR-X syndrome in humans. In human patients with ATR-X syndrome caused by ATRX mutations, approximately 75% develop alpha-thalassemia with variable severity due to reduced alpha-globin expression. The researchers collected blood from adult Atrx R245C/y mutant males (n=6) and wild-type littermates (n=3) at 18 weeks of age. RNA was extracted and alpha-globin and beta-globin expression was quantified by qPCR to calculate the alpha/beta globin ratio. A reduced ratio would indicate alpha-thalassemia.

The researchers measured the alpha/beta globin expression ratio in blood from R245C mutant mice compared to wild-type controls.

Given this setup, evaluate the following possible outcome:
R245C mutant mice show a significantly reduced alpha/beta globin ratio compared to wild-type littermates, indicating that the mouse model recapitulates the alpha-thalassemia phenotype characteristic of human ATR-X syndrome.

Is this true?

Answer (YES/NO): NO